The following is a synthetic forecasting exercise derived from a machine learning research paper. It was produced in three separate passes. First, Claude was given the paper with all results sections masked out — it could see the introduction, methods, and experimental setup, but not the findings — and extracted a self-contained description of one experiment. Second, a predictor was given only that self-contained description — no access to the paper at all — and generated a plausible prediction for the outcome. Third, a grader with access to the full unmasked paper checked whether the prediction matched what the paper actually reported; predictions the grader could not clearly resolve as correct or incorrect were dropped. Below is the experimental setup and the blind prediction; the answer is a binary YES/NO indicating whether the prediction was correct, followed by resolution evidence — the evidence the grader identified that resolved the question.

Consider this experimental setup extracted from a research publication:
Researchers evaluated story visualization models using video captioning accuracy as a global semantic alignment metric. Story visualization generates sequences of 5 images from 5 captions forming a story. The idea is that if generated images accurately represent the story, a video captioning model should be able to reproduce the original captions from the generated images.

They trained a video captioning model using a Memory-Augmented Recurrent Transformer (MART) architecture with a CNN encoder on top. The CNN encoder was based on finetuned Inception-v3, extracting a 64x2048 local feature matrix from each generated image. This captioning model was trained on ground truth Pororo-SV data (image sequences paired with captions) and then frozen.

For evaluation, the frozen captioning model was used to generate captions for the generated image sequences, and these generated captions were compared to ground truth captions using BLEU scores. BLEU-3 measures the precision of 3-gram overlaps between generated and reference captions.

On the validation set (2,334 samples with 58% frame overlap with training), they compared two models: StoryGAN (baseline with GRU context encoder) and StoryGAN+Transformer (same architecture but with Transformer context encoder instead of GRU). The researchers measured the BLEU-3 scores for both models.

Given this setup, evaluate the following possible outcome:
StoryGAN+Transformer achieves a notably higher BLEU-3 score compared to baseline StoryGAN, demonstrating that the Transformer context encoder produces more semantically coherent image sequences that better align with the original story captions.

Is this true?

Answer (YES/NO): NO